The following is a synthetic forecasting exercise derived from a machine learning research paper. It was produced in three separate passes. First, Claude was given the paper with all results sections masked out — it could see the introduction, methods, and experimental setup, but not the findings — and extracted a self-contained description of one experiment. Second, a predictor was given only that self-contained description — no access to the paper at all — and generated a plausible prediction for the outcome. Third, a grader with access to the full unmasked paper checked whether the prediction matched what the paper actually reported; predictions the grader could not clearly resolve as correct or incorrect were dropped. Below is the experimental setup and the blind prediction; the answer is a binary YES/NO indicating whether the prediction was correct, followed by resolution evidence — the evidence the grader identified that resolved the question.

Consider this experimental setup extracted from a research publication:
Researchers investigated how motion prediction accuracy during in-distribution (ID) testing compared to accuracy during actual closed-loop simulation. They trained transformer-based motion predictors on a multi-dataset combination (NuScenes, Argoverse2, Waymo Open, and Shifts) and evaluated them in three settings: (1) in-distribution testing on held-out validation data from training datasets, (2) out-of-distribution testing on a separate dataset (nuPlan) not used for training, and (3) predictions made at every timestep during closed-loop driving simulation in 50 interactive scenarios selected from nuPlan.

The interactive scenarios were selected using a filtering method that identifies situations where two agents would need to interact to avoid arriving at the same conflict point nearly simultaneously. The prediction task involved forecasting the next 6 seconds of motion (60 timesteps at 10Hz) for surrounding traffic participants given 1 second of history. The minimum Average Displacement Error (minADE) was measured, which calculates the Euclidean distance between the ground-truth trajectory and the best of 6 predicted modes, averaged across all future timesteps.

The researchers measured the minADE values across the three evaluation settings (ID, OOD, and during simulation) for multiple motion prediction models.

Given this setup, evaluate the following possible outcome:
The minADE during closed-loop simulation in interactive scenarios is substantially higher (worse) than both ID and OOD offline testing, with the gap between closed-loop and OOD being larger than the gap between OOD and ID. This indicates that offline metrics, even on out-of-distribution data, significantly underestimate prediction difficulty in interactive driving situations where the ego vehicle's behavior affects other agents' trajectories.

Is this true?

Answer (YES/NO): NO